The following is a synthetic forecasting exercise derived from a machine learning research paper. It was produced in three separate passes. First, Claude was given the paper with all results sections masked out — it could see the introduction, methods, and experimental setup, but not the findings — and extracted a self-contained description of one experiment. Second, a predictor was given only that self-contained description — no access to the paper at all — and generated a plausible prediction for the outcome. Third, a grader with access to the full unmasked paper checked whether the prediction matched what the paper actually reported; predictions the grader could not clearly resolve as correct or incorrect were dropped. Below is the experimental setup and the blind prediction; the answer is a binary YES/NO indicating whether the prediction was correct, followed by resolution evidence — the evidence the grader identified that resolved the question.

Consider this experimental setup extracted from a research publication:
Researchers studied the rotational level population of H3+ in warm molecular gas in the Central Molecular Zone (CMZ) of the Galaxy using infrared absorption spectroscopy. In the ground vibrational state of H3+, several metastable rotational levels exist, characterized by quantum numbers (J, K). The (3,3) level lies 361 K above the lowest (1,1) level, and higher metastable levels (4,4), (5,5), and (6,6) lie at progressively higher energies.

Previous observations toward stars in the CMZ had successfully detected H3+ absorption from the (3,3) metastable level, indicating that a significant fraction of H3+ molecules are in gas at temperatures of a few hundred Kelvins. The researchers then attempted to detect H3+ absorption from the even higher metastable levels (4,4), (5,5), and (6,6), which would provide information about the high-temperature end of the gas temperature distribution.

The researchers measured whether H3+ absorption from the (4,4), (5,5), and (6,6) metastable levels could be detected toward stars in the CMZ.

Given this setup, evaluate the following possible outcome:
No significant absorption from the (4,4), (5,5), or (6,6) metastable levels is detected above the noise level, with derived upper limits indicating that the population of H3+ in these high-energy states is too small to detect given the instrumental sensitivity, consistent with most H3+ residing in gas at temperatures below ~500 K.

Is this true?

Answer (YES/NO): YES